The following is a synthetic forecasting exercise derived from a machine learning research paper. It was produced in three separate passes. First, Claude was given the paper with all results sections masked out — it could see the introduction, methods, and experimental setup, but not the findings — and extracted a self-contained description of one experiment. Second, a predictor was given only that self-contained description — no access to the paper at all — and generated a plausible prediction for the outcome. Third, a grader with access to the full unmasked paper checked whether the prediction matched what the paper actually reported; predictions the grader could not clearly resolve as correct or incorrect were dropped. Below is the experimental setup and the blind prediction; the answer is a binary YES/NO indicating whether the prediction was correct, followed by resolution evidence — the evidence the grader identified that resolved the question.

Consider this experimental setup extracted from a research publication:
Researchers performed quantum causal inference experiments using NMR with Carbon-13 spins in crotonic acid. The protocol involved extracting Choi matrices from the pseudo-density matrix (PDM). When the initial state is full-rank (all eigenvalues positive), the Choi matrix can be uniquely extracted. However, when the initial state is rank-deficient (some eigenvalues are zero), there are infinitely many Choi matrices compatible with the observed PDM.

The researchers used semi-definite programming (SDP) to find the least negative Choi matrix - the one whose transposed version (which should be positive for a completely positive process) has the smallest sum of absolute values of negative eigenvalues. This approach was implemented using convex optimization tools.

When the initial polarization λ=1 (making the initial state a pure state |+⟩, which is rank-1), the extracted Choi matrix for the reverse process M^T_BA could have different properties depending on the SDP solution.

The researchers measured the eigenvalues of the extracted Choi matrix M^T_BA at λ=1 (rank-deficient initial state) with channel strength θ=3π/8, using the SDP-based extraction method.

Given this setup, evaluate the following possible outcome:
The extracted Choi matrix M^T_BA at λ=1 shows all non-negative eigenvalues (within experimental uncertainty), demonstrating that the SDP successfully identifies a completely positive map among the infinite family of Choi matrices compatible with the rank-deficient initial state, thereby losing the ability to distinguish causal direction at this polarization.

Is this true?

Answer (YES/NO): NO